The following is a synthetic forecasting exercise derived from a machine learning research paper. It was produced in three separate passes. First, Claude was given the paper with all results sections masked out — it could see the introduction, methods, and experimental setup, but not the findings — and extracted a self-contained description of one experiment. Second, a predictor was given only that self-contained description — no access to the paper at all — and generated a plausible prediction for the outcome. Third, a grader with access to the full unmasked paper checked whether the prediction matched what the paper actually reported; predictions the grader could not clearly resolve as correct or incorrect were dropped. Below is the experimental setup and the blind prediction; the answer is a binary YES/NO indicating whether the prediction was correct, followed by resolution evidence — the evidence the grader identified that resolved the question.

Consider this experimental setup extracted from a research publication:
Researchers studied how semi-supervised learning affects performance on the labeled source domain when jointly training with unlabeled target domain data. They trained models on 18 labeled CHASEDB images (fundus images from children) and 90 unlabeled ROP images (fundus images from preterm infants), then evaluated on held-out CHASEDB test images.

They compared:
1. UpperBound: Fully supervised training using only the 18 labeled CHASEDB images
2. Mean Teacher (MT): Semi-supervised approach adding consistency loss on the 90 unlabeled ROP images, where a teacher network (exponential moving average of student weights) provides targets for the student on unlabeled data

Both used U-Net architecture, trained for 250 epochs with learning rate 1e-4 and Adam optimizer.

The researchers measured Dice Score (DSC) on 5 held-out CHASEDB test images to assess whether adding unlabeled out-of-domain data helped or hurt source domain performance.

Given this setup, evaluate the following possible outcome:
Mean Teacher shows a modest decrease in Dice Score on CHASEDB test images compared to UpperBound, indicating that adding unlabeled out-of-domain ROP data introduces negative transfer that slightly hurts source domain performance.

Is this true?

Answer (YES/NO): YES